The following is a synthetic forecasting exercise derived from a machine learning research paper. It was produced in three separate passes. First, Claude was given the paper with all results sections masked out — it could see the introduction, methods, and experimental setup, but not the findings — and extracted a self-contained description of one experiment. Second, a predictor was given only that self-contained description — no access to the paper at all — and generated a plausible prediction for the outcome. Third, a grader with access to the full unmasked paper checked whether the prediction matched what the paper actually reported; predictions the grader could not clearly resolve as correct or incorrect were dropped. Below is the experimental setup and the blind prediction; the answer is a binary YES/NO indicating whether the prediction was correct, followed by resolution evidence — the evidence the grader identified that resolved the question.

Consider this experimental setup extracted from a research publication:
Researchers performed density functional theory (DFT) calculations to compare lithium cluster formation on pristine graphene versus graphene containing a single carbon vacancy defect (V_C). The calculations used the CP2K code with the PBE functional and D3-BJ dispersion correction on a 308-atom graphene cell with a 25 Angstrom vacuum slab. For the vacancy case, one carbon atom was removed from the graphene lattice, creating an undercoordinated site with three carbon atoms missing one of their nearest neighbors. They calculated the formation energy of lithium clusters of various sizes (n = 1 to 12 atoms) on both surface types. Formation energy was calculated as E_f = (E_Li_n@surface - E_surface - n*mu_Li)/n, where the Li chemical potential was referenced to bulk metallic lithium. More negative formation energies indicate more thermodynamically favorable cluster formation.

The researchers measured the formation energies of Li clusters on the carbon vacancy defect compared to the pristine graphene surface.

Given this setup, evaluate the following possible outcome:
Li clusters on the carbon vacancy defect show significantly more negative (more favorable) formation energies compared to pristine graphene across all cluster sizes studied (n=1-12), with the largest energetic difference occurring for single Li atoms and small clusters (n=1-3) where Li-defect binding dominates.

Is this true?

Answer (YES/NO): NO